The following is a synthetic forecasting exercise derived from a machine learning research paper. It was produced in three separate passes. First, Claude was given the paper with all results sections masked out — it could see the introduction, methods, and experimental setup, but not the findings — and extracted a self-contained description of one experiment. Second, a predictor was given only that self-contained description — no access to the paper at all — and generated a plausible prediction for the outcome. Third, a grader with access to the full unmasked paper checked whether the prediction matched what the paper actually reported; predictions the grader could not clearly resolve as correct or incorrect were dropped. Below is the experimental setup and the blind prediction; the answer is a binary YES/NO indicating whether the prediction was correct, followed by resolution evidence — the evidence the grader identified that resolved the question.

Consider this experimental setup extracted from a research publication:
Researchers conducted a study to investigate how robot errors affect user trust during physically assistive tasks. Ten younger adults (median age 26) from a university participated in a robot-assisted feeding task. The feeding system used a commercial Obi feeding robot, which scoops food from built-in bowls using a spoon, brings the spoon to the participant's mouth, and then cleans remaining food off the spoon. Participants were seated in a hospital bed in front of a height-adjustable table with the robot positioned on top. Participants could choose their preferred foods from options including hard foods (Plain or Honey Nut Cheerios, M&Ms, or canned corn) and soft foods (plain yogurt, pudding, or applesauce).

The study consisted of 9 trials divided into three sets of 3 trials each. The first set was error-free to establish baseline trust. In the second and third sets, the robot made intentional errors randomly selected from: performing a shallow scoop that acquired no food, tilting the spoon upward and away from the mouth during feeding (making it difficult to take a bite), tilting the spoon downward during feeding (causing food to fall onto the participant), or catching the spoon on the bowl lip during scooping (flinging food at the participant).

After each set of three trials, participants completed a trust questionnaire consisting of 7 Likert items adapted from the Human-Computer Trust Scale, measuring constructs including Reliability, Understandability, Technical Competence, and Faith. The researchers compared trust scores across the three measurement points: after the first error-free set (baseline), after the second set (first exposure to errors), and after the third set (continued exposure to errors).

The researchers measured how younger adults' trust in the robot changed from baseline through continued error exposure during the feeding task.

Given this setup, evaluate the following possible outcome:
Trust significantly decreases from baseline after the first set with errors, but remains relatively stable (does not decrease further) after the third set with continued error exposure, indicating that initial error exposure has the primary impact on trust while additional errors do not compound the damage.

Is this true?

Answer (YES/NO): YES